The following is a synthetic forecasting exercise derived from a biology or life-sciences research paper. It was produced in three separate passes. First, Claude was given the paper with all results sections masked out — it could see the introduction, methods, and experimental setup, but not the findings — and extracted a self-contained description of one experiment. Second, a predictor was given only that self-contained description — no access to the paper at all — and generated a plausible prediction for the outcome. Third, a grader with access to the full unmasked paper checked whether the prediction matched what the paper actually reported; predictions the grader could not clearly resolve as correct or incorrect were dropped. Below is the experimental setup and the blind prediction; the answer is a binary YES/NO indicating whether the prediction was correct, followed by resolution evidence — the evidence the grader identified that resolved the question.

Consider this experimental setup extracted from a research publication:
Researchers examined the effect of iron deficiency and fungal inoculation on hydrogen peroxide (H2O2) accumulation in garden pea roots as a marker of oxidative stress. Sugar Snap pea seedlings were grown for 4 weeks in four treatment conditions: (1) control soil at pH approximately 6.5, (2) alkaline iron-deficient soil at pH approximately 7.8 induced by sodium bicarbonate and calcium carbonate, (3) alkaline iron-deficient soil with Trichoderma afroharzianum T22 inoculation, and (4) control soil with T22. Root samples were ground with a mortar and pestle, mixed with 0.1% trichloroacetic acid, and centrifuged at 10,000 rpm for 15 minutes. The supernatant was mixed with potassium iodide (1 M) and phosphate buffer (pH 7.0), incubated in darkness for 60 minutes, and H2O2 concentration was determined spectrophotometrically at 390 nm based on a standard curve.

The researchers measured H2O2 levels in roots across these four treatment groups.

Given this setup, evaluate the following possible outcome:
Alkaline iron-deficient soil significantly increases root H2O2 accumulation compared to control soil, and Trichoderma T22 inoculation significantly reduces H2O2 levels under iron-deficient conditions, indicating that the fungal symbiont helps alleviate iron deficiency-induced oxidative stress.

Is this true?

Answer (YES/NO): YES